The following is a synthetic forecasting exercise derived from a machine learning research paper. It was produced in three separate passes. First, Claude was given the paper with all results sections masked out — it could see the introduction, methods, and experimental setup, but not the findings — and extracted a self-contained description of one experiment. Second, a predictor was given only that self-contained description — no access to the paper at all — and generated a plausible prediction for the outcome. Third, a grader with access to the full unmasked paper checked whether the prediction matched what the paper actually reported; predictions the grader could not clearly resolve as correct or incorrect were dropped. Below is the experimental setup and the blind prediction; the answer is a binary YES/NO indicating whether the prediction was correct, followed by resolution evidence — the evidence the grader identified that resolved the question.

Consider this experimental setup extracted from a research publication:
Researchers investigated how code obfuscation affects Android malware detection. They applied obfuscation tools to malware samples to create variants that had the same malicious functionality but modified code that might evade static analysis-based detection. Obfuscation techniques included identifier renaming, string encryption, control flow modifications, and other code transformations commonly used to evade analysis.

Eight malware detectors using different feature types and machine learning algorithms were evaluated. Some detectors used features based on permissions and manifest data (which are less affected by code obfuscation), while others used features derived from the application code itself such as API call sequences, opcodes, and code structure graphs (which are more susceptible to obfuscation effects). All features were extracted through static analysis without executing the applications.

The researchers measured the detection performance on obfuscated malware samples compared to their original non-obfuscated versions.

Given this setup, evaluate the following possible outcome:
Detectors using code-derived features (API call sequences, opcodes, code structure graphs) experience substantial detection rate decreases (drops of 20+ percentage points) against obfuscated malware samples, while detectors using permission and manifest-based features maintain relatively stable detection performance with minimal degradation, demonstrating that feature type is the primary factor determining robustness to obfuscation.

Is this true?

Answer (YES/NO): NO